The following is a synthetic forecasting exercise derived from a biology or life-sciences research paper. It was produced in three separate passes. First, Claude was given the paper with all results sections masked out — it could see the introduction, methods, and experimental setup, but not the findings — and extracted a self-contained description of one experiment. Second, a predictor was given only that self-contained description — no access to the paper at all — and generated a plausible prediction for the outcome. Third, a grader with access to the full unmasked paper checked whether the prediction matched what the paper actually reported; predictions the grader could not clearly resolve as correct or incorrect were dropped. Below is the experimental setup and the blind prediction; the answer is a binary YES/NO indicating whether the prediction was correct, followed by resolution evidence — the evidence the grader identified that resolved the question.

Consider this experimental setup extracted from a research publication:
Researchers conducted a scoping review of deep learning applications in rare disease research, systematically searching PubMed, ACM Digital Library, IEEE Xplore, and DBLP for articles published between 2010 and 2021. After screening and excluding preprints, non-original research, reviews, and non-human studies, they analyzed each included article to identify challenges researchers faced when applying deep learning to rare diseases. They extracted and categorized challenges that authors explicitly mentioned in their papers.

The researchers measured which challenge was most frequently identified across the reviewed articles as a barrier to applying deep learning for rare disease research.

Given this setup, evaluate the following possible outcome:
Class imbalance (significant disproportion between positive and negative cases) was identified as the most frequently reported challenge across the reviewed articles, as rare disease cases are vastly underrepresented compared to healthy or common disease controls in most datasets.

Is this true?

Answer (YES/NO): NO